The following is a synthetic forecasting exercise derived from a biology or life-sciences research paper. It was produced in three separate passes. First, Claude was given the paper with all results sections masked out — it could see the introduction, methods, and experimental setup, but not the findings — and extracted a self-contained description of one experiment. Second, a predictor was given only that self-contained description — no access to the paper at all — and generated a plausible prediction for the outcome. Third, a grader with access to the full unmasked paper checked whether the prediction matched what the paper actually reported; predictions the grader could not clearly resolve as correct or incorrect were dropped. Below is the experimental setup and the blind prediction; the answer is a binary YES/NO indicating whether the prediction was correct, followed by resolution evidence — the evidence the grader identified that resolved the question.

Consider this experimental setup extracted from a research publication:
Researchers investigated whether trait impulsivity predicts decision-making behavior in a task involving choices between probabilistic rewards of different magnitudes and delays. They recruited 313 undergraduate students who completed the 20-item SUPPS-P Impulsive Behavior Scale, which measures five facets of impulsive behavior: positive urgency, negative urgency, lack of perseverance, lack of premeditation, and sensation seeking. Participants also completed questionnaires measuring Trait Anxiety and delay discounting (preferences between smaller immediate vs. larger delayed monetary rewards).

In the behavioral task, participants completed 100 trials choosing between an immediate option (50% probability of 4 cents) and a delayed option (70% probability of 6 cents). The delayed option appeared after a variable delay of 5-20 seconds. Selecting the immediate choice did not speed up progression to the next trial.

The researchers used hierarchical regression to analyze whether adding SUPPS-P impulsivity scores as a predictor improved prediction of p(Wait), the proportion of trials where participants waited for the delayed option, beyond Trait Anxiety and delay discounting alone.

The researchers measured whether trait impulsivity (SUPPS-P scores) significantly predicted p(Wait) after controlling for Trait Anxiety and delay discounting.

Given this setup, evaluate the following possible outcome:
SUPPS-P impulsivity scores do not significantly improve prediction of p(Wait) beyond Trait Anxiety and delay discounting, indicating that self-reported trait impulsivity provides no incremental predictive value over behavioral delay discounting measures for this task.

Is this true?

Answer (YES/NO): YES